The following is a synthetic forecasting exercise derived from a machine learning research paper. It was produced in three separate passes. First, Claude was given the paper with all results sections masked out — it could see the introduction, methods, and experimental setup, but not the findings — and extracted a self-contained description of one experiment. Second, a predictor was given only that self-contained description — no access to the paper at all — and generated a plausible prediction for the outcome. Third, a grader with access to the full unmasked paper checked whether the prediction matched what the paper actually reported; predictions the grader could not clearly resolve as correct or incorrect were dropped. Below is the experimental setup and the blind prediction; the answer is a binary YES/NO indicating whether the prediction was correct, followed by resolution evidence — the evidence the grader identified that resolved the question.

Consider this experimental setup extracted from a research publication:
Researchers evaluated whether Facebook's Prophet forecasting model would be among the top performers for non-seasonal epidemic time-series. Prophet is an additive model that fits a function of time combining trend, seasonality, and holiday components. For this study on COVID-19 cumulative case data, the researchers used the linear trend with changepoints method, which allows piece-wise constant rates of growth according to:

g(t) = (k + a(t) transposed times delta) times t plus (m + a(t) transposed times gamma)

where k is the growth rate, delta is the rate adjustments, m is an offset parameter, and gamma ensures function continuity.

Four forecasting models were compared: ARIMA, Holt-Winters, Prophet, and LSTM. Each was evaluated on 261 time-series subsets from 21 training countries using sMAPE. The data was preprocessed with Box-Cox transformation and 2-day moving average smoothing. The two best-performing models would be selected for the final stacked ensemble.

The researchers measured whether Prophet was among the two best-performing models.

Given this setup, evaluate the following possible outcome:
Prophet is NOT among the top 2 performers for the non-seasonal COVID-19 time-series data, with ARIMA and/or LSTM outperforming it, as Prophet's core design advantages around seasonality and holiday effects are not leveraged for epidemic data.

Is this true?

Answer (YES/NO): NO